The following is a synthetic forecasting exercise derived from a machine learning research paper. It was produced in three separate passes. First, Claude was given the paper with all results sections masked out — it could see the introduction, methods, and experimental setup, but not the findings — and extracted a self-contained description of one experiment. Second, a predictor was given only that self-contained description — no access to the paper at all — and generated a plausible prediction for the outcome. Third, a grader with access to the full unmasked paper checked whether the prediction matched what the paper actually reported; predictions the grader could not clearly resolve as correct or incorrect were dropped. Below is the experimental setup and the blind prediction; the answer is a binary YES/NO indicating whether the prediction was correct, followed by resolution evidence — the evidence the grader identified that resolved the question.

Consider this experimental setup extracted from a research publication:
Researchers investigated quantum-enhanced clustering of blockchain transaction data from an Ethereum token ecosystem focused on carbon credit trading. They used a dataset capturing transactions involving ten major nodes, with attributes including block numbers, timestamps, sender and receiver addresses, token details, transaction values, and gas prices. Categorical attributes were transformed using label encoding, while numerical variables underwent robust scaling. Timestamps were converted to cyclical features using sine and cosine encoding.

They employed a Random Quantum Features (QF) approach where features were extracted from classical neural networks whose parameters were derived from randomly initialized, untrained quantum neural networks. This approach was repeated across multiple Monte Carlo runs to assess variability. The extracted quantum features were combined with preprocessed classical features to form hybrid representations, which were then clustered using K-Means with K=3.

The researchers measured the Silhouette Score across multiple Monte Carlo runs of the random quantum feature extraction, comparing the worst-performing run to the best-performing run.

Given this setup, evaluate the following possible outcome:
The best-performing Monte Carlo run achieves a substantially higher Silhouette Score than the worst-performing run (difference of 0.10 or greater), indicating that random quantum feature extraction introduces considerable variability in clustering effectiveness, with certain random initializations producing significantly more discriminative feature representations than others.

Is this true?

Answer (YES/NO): YES